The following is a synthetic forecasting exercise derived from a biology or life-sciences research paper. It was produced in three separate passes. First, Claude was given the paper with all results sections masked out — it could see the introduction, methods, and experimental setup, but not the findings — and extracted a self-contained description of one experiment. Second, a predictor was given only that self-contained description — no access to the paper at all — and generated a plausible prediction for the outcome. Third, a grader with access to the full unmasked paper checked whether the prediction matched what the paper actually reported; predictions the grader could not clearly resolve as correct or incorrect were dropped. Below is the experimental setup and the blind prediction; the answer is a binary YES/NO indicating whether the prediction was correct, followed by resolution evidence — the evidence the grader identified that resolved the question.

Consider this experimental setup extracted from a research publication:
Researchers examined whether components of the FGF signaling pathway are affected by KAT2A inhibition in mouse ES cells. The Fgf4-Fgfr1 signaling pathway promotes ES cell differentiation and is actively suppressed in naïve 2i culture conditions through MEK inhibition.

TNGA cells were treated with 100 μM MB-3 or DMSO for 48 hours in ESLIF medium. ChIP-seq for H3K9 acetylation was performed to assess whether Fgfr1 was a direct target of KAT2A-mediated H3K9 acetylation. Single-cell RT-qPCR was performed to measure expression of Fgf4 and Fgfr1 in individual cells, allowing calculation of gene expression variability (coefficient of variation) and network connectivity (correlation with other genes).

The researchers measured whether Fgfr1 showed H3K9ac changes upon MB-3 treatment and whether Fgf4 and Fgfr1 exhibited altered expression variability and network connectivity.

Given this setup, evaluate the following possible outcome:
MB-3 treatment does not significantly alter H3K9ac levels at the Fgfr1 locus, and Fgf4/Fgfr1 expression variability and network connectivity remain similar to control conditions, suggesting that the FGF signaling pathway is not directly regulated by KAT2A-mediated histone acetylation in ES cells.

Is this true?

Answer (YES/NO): NO